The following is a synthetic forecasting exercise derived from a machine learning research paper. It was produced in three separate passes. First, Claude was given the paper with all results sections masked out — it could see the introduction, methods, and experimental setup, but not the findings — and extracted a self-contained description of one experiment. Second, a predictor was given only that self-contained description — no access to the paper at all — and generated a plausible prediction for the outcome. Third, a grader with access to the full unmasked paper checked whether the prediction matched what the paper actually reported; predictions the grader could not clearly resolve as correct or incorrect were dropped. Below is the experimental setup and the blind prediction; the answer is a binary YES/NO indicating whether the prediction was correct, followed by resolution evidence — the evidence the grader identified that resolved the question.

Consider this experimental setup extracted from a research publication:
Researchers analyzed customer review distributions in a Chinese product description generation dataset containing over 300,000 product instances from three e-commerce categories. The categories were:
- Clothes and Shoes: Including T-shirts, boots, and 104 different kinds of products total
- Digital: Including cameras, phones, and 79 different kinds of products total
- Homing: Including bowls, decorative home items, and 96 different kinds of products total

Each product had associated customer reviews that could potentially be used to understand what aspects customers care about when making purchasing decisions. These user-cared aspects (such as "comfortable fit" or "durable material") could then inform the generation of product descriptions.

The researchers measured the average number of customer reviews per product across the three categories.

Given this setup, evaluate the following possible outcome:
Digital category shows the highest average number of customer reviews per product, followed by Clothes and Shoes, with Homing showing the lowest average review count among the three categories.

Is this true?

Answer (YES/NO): NO